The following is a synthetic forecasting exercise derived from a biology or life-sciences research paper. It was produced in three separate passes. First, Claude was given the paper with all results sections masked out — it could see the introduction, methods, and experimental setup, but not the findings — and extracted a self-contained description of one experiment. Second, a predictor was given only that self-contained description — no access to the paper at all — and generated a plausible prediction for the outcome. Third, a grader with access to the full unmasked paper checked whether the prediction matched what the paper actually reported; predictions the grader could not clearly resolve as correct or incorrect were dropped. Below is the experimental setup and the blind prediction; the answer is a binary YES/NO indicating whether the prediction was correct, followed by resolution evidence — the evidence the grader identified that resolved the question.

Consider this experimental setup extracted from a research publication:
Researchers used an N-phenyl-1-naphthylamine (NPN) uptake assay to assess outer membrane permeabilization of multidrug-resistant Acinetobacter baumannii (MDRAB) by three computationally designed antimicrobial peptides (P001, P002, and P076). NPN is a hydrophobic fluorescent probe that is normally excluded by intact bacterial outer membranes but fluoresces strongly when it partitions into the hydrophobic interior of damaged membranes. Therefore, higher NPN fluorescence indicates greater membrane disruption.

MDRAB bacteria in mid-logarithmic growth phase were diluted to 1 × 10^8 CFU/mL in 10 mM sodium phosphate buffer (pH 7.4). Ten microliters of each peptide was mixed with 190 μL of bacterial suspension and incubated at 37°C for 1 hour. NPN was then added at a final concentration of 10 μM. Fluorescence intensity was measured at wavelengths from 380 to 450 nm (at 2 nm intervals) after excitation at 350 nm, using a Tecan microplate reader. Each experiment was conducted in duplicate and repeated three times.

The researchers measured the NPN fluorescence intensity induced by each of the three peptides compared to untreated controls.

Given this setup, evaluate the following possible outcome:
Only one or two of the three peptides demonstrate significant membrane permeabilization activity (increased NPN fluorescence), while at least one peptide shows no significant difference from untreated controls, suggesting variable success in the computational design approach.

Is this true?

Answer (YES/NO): NO